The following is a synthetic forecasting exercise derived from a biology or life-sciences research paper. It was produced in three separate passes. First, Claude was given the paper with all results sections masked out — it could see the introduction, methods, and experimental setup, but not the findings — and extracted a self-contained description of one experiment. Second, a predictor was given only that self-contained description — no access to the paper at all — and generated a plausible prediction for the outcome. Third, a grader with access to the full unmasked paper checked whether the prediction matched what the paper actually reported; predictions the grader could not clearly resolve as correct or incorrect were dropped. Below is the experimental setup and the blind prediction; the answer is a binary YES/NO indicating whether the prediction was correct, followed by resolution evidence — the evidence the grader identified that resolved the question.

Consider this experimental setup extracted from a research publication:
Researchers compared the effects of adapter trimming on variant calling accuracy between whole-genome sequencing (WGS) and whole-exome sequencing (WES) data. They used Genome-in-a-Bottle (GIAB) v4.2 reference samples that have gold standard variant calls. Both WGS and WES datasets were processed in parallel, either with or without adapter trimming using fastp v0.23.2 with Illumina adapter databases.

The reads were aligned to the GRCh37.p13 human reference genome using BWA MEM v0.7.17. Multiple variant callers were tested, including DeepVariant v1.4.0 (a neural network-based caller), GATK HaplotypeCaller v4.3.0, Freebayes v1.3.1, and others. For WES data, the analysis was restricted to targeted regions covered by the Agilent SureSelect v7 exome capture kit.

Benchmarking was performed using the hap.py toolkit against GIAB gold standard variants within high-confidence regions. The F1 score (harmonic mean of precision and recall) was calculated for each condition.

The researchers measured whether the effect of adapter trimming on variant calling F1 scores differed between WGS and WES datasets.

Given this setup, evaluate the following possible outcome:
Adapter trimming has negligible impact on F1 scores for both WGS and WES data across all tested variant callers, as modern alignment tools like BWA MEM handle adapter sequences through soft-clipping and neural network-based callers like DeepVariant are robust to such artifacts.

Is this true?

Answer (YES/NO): NO